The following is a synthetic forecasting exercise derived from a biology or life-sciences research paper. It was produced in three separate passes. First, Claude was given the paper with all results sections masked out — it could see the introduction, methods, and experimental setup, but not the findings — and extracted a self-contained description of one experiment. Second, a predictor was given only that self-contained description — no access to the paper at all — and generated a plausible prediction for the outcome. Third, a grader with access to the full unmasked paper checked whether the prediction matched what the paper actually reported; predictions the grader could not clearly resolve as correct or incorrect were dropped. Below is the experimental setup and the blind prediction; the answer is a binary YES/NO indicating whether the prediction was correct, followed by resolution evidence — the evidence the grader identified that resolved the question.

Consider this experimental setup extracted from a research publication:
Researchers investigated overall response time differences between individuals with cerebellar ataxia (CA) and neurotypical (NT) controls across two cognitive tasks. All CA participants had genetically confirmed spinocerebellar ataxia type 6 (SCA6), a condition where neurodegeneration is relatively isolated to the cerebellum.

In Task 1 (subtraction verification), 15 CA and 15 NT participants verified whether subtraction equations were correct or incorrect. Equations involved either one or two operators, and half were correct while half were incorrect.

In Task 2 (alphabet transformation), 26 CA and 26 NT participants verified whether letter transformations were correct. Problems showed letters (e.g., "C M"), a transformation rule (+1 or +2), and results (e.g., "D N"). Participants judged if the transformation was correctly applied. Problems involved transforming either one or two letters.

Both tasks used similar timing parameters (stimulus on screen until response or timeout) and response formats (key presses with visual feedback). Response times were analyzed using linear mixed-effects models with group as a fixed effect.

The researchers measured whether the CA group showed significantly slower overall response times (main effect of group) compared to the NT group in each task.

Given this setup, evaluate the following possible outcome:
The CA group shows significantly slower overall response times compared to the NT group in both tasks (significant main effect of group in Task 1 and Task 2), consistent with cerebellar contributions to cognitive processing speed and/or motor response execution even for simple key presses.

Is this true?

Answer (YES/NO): NO